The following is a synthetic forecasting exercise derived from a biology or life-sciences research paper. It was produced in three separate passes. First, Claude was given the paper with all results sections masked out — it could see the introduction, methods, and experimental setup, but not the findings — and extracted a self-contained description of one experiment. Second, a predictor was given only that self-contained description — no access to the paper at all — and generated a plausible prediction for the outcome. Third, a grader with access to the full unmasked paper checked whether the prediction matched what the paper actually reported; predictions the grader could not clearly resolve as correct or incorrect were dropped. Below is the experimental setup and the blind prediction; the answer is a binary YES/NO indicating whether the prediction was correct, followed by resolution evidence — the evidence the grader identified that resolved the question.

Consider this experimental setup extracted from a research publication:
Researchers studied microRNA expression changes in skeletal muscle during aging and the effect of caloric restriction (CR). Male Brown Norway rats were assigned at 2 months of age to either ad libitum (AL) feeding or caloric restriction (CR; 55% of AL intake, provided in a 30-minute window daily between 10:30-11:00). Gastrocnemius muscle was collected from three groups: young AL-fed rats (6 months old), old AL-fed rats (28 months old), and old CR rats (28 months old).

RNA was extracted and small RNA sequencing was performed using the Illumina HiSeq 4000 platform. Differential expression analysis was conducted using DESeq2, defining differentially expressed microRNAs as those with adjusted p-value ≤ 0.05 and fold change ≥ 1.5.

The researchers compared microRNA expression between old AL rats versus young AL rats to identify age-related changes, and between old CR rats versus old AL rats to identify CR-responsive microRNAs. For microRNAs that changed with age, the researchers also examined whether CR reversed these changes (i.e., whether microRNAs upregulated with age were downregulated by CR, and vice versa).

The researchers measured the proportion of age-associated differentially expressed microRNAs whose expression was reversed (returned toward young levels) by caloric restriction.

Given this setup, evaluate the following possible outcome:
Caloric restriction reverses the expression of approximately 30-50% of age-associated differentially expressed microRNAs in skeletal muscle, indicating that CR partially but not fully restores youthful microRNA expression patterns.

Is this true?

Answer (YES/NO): YES